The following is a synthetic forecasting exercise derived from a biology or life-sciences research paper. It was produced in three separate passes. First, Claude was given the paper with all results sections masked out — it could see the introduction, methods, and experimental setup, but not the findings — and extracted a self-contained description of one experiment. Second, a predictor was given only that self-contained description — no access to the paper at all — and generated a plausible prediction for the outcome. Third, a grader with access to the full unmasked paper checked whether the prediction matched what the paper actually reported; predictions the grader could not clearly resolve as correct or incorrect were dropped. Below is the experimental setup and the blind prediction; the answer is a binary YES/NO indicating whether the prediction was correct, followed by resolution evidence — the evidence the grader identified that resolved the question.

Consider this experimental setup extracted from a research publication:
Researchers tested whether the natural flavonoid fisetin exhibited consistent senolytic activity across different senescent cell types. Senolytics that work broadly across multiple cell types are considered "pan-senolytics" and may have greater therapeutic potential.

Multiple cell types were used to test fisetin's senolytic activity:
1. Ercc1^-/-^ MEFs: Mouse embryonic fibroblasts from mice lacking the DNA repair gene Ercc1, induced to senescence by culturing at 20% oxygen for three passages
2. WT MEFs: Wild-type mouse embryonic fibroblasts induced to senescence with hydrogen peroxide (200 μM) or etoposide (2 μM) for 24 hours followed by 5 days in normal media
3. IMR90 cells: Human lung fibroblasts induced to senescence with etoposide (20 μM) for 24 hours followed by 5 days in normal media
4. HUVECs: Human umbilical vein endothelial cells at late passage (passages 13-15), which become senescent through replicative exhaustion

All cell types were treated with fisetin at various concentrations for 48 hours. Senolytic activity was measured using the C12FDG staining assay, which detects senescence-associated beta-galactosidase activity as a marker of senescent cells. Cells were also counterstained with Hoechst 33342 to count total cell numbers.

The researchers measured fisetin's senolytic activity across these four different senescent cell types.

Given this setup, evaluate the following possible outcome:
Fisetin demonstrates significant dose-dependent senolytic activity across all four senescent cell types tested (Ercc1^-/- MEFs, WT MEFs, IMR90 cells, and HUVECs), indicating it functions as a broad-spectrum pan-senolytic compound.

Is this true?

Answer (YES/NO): NO